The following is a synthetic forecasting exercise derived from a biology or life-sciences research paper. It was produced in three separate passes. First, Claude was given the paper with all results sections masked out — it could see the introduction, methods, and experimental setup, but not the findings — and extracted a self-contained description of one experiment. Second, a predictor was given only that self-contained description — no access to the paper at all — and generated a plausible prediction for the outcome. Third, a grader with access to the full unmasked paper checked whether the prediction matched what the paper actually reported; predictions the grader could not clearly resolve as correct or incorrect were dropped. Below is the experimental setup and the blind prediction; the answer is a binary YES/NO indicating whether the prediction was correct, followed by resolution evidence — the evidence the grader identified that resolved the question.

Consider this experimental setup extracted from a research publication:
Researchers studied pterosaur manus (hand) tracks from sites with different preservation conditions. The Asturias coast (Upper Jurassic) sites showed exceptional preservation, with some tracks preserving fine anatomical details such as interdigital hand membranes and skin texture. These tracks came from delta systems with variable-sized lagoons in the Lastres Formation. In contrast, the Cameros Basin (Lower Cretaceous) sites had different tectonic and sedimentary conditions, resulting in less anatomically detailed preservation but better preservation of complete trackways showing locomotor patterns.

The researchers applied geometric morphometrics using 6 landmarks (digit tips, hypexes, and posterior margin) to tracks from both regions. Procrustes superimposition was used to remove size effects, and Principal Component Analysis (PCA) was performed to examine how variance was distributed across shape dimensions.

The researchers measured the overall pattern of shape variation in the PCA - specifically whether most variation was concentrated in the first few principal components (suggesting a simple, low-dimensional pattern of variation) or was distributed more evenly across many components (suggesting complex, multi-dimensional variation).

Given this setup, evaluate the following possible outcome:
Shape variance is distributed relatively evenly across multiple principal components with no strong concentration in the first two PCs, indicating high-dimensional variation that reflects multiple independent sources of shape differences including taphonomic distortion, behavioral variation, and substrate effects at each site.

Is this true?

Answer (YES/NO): NO